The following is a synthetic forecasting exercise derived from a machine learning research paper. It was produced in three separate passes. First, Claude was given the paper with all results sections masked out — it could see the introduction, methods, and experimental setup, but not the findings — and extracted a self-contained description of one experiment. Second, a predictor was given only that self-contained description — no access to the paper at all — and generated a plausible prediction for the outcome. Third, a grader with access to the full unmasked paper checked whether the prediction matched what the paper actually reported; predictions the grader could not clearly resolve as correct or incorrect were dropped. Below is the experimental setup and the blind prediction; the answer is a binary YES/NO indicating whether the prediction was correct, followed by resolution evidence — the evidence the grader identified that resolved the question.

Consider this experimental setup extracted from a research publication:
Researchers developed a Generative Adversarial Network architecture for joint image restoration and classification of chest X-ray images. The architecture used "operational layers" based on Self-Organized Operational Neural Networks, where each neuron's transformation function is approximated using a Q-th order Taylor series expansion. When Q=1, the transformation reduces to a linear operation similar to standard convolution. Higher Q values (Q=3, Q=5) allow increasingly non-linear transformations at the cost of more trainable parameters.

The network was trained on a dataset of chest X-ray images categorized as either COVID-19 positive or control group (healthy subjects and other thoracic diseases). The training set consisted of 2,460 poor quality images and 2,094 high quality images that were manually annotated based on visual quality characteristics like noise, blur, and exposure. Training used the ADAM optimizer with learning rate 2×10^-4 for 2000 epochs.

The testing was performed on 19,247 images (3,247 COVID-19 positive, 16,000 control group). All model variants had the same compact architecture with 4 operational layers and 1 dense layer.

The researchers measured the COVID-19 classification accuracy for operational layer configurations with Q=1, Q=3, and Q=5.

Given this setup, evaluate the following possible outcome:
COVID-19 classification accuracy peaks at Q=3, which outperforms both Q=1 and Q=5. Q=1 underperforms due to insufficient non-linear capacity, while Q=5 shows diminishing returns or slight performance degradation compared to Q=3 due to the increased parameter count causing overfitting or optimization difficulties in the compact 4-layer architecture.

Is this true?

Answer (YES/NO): NO